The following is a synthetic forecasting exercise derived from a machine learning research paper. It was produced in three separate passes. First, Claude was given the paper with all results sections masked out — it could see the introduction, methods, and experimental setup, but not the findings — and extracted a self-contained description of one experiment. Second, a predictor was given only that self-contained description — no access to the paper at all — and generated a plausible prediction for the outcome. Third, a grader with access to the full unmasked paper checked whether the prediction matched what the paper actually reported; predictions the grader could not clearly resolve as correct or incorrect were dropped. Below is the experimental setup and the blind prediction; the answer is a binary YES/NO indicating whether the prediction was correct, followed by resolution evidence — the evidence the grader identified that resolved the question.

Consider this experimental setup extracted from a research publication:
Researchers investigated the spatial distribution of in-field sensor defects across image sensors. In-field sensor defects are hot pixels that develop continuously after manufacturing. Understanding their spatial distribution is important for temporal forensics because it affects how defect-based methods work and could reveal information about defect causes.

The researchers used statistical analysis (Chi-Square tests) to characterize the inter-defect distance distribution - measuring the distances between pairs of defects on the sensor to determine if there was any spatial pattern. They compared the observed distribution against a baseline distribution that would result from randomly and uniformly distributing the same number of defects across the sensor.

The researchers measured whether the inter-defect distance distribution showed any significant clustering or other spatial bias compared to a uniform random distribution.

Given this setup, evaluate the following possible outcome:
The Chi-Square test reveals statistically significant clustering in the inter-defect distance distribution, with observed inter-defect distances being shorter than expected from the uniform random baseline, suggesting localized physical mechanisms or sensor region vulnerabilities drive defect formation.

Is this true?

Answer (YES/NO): NO